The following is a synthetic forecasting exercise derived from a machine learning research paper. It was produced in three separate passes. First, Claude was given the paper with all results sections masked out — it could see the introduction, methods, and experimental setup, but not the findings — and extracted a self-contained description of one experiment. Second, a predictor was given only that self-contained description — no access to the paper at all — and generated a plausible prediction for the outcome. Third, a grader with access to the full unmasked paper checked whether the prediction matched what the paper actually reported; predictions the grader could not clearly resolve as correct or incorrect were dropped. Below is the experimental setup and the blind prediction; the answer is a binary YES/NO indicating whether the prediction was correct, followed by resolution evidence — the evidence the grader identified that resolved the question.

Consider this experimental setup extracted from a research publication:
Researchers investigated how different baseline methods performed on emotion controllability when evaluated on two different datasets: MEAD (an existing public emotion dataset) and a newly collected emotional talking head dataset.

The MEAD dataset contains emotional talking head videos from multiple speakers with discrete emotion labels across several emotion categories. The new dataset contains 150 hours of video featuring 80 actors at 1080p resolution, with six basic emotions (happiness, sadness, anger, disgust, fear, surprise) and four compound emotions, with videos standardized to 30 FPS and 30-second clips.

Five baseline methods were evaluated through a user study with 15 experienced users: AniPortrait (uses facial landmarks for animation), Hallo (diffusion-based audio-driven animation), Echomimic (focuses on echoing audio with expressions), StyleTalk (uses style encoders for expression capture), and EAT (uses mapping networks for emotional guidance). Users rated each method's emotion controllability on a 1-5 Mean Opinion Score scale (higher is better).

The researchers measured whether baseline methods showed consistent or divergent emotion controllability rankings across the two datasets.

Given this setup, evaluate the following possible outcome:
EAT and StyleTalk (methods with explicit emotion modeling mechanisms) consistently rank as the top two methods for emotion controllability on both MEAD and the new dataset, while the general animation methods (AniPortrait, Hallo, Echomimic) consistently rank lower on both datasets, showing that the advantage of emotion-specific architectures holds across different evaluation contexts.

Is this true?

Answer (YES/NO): YES